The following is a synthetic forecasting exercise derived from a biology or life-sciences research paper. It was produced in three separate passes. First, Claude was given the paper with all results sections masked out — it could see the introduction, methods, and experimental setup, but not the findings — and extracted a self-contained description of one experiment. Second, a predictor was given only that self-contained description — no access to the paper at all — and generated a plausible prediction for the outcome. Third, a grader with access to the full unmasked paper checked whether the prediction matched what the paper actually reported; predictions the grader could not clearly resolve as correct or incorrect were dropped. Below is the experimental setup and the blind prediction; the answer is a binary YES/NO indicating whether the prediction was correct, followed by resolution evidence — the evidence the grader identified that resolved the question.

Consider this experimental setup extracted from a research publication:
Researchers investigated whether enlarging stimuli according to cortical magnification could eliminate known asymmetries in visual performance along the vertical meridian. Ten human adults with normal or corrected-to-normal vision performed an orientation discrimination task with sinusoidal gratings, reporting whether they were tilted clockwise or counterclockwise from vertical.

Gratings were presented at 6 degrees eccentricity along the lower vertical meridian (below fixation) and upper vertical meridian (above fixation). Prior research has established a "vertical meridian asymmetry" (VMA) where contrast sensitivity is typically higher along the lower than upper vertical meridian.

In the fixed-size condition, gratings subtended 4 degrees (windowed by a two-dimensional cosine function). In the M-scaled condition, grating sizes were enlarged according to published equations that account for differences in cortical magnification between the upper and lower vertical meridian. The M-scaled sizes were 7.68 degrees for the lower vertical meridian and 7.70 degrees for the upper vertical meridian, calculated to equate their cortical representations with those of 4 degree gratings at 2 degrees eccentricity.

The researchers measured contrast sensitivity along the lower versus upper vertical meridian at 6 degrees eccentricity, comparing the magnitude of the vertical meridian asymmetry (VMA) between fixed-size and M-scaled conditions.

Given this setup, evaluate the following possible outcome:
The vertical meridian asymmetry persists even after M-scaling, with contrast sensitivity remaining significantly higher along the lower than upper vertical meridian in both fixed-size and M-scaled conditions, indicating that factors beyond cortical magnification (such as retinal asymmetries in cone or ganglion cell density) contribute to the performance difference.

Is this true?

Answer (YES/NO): YES